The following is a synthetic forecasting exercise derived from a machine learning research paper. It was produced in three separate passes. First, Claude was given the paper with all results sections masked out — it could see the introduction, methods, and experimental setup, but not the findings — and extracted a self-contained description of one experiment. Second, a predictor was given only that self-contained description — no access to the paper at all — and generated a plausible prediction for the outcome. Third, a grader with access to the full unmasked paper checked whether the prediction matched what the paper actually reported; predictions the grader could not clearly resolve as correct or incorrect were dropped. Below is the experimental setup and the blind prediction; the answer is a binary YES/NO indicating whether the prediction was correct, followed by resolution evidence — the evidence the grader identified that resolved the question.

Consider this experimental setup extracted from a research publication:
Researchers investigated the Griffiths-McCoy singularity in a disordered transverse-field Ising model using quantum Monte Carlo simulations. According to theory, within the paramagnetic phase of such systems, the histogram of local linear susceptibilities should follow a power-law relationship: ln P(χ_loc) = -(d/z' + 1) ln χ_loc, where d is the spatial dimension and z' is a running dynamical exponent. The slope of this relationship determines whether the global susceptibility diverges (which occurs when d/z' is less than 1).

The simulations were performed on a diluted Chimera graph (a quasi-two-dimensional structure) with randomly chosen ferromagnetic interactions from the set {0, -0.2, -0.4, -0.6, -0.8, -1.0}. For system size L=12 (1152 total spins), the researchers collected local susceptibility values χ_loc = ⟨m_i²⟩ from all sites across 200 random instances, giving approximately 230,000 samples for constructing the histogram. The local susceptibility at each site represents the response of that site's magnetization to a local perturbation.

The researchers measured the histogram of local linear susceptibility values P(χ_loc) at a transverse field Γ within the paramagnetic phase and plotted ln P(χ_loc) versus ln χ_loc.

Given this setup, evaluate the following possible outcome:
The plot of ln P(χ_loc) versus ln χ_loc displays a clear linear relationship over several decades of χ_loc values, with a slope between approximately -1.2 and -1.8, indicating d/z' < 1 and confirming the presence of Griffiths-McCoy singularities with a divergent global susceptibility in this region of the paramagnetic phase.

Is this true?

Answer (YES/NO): NO